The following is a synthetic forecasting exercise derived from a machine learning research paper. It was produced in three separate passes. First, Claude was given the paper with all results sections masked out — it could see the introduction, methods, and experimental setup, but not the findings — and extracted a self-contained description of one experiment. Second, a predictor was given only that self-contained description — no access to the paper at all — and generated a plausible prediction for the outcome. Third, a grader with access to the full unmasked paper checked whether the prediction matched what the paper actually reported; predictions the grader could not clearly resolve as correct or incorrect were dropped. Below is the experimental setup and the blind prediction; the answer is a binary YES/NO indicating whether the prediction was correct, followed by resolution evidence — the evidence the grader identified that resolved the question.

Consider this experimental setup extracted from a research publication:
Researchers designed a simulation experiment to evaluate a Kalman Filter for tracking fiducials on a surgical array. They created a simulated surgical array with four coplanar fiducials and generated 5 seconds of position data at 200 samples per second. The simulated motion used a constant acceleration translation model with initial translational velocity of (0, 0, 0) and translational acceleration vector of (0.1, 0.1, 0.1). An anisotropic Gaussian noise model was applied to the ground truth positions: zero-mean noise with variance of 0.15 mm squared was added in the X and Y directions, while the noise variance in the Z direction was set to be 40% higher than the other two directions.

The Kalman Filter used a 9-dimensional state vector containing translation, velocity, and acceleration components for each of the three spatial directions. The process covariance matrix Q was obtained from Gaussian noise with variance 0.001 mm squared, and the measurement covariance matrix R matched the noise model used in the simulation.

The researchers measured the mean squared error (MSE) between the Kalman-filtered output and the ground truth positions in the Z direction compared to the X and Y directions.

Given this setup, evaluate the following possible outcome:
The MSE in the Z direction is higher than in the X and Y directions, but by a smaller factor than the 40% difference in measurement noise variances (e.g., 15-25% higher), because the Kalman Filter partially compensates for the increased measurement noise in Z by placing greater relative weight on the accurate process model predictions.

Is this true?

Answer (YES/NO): NO